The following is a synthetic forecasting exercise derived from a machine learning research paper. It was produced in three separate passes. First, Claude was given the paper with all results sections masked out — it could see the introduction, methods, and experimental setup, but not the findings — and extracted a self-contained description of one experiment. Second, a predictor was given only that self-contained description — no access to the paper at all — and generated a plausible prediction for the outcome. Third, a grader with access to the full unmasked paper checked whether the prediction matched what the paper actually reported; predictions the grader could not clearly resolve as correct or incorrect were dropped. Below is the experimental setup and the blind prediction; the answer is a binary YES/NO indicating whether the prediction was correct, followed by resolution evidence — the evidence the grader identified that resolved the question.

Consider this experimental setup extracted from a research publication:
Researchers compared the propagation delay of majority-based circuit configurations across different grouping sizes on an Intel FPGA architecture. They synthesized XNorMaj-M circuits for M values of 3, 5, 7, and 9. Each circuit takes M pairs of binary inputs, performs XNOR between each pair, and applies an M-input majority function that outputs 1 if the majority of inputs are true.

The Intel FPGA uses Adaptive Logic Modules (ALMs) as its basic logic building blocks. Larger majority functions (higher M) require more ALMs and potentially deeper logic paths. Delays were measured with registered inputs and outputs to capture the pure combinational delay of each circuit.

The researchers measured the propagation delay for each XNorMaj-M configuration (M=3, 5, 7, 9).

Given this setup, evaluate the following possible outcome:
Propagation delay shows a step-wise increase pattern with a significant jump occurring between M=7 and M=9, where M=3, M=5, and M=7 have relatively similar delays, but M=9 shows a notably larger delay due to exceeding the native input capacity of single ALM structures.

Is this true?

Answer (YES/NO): NO